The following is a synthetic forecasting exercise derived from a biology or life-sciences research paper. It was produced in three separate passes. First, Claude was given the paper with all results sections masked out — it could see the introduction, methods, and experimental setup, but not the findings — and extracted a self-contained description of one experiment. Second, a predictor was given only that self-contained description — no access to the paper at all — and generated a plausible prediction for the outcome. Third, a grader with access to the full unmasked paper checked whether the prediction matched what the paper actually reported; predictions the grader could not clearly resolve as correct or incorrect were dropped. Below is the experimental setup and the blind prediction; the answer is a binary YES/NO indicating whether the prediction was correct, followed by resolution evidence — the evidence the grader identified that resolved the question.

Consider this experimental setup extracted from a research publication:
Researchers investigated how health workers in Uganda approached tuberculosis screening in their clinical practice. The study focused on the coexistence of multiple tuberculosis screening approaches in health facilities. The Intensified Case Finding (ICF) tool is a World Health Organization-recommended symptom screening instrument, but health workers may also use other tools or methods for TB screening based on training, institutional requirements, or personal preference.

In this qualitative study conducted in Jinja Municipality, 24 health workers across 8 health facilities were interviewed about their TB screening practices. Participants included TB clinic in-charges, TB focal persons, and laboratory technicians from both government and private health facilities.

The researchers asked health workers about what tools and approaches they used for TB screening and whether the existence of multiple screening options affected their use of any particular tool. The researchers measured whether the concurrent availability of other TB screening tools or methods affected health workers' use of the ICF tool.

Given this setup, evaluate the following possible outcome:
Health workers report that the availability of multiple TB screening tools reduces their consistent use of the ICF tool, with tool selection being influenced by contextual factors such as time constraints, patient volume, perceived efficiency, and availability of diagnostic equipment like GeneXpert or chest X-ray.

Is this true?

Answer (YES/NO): NO